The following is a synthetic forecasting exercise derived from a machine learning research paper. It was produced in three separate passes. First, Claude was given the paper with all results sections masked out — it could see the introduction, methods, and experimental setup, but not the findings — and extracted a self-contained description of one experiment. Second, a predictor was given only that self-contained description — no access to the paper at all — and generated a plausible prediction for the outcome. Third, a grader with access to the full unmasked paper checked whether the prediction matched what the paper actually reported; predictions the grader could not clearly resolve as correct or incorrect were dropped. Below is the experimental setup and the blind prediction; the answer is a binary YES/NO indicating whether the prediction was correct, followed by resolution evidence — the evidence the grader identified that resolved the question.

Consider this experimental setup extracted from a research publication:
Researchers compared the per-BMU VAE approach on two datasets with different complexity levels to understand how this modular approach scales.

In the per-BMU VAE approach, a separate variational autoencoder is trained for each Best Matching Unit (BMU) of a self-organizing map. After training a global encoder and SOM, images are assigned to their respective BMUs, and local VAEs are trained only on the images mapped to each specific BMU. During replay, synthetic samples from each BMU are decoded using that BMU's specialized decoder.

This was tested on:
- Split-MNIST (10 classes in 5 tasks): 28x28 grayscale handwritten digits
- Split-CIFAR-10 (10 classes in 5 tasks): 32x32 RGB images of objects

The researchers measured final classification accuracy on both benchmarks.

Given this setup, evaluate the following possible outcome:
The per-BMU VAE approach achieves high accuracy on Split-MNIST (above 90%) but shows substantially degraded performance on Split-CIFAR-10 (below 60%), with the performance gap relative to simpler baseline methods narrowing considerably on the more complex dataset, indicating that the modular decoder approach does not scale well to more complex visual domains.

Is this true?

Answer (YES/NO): YES